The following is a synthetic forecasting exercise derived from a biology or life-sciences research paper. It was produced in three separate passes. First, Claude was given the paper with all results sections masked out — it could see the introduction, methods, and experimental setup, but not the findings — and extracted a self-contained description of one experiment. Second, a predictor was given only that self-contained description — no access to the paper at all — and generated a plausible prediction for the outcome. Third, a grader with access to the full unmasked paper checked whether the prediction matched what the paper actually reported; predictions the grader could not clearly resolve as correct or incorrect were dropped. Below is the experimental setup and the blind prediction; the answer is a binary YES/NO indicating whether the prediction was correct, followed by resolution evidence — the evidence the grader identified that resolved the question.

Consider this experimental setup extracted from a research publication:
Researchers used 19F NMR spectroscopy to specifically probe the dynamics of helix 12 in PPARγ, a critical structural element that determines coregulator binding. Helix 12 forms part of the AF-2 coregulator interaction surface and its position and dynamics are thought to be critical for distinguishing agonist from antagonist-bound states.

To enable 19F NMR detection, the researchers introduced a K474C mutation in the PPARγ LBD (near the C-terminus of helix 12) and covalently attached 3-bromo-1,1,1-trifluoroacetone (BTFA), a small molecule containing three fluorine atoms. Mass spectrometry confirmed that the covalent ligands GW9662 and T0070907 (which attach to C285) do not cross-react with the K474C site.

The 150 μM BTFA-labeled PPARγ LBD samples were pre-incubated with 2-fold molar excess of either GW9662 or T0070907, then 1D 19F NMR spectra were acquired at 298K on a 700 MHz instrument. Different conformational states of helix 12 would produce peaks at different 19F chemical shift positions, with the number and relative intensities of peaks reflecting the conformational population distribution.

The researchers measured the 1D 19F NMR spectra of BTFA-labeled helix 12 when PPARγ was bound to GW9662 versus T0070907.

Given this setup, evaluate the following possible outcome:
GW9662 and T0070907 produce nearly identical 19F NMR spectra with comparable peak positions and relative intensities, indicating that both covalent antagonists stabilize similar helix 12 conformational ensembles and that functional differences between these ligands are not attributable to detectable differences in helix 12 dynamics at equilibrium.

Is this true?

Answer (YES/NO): NO